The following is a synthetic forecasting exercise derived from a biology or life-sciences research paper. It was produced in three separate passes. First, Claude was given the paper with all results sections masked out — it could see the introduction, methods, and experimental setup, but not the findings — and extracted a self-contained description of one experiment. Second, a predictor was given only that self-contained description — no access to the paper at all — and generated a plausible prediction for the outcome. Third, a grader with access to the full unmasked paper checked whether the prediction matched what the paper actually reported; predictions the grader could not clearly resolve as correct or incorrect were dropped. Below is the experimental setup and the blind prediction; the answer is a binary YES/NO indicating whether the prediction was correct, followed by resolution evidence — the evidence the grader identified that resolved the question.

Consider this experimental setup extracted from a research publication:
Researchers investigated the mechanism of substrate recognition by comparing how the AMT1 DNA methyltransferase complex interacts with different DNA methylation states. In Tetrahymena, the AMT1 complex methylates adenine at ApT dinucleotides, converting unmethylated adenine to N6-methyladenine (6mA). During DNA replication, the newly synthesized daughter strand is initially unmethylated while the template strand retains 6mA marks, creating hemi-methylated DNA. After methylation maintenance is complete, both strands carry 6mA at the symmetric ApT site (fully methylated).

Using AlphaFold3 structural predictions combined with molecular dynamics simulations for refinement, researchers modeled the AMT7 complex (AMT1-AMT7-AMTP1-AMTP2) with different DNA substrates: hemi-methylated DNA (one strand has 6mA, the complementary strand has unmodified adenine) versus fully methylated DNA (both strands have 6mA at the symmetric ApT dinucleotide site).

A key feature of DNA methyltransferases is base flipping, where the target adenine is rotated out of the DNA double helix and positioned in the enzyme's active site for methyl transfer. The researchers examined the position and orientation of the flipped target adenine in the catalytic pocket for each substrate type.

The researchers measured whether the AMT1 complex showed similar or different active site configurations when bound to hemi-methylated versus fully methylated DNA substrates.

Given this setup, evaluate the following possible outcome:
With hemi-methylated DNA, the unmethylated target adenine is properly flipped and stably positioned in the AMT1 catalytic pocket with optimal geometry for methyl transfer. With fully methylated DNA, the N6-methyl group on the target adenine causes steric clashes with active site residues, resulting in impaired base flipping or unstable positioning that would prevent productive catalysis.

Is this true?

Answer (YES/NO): NO